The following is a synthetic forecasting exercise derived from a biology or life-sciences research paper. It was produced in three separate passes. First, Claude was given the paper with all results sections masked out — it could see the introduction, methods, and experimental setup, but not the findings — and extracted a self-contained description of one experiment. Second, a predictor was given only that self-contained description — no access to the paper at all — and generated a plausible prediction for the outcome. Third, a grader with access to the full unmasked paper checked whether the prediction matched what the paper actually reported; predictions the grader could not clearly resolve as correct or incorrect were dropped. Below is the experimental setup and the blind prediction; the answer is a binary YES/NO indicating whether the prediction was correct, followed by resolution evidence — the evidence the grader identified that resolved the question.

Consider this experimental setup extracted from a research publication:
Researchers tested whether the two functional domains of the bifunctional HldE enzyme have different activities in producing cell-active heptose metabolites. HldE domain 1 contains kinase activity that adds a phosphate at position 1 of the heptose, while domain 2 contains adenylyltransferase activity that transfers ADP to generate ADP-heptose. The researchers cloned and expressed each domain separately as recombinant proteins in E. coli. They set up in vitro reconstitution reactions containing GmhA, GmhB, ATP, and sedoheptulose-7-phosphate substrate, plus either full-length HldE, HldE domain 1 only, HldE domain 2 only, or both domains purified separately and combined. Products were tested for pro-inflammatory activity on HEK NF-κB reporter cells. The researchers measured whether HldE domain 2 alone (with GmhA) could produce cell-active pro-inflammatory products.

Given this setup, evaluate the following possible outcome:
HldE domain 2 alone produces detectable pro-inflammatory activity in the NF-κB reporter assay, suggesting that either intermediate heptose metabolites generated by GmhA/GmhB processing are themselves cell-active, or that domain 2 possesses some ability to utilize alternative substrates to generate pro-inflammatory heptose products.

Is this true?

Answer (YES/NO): NO